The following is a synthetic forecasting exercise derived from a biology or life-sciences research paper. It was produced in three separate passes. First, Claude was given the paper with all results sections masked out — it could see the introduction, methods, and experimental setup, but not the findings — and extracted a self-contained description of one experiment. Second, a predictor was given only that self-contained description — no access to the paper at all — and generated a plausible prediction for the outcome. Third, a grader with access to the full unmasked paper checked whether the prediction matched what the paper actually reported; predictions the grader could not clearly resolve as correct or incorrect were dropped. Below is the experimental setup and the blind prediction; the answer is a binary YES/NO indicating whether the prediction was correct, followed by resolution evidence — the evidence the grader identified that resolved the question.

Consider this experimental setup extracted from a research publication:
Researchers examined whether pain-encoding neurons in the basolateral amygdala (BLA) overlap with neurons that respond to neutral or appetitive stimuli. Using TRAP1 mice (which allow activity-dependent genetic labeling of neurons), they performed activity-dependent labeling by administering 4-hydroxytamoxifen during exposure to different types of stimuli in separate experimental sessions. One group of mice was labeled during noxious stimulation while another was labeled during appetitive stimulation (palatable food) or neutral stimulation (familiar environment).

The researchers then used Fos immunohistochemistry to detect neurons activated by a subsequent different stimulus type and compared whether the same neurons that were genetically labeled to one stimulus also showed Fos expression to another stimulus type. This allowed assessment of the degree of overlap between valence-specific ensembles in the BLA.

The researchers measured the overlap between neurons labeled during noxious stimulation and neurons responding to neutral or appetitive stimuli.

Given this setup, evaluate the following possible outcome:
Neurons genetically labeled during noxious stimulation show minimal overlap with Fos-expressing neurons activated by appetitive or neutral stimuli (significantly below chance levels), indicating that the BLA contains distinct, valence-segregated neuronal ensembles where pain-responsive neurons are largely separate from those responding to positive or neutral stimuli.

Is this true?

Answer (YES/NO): YES